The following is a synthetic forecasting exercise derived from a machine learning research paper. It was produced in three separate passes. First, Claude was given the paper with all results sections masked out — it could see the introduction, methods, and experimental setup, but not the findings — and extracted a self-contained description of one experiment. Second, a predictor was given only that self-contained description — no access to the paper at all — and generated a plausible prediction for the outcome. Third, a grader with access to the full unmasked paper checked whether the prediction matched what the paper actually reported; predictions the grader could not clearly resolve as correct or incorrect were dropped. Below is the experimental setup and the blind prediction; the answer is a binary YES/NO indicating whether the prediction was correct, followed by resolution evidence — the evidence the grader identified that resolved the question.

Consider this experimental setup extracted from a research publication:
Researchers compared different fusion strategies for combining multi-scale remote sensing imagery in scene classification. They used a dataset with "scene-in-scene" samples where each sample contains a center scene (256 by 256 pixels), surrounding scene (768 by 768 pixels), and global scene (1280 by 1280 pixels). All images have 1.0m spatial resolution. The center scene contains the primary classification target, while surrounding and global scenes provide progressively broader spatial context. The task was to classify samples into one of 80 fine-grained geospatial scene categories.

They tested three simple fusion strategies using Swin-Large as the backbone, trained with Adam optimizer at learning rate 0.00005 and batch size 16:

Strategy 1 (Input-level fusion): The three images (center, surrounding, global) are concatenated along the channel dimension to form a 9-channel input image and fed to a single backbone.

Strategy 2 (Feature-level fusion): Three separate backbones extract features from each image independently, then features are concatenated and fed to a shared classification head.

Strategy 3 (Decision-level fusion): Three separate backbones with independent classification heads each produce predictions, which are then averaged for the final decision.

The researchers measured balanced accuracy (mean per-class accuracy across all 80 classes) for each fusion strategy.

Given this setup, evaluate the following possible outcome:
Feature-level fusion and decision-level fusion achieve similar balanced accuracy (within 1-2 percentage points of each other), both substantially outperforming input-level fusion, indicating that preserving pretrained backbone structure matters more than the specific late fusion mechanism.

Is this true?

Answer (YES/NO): YES